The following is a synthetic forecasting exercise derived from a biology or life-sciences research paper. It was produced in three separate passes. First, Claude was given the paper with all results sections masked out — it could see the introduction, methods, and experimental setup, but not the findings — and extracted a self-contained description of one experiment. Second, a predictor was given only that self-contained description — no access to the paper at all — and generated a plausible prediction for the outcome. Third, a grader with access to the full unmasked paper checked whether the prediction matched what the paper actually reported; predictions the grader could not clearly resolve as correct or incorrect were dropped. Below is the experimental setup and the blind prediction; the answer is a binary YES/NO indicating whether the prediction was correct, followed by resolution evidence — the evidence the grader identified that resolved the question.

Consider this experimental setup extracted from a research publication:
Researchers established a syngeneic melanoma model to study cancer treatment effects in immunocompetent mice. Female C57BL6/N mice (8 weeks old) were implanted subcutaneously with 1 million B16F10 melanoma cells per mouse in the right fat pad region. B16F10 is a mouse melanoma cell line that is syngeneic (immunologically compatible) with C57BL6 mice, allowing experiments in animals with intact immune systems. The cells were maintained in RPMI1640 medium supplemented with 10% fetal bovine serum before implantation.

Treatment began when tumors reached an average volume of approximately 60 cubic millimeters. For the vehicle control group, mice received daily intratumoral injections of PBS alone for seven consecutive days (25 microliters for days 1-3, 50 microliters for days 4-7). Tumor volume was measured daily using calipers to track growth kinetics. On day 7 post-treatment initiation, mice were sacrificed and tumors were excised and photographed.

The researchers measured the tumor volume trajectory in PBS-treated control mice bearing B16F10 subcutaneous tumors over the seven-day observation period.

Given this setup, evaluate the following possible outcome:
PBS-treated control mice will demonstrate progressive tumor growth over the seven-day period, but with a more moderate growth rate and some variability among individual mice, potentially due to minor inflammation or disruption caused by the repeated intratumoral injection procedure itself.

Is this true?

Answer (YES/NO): NO